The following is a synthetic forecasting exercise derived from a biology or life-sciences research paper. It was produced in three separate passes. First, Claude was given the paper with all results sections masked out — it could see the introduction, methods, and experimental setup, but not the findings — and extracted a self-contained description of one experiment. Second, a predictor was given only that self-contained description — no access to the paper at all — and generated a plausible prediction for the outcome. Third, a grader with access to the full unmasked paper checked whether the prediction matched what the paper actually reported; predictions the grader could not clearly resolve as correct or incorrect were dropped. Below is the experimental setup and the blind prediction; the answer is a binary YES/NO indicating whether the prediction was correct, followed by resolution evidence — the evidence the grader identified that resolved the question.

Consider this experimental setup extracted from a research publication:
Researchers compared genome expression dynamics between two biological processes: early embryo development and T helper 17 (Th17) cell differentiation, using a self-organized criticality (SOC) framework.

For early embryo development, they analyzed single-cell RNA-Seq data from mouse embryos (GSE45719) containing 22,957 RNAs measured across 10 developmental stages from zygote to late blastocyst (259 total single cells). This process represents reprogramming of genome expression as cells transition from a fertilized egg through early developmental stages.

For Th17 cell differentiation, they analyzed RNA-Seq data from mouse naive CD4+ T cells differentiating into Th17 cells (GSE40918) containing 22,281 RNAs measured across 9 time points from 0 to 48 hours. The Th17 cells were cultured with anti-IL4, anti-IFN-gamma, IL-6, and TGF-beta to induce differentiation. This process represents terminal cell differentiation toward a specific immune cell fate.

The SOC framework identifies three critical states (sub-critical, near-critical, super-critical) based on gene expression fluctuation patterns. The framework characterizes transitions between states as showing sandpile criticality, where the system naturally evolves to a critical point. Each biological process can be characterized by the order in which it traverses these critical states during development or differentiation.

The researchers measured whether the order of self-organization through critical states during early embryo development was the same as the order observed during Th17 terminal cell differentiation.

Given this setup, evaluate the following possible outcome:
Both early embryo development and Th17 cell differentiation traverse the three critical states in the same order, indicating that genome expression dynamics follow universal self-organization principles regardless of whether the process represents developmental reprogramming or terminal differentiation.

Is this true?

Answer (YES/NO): NO